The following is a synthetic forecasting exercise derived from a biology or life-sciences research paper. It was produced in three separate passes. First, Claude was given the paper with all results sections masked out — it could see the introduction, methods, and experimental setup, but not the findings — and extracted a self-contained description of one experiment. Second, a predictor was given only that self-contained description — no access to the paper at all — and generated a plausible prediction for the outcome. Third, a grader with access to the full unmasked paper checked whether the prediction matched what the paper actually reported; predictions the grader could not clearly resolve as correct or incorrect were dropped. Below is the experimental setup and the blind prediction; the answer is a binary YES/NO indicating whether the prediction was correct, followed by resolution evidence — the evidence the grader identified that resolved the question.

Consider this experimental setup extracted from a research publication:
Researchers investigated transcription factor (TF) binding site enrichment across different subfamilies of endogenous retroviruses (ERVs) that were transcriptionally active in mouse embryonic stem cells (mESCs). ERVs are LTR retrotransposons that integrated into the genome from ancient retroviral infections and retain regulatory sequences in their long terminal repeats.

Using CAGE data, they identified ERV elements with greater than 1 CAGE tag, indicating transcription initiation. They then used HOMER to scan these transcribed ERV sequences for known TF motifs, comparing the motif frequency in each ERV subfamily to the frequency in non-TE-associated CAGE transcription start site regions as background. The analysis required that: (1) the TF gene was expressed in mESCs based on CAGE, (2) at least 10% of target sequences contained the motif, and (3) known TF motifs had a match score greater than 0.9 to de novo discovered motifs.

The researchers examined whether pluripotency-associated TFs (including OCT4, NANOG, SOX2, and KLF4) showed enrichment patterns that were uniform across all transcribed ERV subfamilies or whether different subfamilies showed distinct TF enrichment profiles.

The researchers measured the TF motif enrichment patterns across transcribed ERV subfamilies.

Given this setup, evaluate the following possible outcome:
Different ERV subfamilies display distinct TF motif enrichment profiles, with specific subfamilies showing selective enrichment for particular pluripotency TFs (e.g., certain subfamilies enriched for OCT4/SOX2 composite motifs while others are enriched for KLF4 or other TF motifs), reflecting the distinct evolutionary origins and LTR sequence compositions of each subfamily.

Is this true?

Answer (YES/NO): YES